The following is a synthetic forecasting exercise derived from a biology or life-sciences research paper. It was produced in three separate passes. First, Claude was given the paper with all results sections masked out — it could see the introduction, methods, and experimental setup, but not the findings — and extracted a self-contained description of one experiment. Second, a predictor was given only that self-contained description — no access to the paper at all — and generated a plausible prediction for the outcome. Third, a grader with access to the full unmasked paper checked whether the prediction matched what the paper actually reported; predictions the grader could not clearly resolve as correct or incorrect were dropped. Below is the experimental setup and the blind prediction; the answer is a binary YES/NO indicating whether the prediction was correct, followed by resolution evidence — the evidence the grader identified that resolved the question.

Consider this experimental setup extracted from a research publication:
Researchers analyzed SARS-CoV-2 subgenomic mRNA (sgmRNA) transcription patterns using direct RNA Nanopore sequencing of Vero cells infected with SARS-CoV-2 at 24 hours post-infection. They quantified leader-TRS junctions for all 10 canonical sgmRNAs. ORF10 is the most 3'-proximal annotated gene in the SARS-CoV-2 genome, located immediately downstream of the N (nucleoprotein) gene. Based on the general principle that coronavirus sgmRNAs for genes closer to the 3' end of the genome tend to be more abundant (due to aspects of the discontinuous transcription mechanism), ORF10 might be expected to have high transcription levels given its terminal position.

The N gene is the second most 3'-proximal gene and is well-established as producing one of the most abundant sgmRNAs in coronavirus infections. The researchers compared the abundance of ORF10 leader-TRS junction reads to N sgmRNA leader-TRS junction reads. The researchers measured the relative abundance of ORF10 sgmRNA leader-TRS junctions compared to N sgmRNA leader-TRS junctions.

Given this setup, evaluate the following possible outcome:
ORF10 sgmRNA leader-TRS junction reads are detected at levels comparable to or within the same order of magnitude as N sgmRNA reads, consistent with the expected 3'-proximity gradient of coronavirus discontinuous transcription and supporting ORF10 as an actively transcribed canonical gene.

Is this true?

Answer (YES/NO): NO